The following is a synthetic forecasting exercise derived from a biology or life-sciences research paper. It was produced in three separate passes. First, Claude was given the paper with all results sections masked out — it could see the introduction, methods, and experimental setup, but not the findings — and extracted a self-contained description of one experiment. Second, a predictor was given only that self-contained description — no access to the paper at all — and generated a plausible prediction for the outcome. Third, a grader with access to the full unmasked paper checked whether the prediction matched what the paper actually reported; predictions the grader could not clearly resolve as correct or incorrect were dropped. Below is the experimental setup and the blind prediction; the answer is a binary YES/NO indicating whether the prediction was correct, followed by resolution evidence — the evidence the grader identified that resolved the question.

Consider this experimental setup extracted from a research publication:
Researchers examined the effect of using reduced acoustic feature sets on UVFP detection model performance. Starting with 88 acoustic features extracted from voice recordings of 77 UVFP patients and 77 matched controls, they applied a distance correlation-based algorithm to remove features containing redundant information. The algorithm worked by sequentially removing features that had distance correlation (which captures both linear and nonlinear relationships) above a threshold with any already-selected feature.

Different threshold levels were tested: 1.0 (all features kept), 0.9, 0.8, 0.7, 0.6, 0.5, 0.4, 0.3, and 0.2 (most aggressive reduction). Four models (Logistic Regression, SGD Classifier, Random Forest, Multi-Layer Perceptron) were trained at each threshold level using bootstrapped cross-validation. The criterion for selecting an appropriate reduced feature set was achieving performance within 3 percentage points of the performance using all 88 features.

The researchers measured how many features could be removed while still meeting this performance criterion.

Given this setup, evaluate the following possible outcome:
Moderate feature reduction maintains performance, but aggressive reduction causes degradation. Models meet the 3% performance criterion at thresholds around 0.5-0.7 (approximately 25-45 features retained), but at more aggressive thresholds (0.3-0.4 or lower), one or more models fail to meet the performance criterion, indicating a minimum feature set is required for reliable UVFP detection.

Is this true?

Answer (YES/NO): NO